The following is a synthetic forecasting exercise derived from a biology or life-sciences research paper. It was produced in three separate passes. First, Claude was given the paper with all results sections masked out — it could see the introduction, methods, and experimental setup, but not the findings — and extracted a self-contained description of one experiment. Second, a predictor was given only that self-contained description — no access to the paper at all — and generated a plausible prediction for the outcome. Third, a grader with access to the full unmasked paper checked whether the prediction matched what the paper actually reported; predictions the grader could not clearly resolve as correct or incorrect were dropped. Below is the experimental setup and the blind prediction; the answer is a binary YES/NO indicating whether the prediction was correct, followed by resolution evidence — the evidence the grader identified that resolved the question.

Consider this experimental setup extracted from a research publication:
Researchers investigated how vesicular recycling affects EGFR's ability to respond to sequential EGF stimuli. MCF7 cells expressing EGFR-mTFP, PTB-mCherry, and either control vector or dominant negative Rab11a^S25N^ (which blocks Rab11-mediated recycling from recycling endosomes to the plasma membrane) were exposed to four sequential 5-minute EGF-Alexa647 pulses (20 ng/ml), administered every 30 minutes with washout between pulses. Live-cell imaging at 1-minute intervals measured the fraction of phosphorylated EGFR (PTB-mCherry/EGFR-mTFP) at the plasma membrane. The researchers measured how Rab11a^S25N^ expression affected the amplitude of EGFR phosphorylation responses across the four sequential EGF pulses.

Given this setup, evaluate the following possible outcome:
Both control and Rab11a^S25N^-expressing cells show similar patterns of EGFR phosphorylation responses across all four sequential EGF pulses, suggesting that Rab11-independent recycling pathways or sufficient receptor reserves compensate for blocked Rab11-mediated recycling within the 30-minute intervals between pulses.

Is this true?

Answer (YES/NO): NO